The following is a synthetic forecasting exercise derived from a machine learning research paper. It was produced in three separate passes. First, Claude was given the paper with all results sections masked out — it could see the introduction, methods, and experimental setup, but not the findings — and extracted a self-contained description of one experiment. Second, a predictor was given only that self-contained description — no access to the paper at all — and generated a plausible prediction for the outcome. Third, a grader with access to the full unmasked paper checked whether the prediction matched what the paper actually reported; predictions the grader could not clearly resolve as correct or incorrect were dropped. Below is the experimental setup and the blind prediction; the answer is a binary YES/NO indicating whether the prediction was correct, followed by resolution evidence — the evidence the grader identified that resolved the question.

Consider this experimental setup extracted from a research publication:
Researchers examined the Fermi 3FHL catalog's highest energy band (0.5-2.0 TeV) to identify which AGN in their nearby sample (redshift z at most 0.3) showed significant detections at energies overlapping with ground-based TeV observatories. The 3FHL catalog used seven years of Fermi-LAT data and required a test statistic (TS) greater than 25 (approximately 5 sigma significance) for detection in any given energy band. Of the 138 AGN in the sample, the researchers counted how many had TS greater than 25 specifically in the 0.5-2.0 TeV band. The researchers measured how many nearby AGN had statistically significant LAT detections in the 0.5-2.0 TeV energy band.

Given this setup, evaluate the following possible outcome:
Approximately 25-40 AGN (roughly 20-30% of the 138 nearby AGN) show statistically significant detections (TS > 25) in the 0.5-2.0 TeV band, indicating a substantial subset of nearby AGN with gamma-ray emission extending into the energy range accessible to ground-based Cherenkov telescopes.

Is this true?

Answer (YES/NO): NO